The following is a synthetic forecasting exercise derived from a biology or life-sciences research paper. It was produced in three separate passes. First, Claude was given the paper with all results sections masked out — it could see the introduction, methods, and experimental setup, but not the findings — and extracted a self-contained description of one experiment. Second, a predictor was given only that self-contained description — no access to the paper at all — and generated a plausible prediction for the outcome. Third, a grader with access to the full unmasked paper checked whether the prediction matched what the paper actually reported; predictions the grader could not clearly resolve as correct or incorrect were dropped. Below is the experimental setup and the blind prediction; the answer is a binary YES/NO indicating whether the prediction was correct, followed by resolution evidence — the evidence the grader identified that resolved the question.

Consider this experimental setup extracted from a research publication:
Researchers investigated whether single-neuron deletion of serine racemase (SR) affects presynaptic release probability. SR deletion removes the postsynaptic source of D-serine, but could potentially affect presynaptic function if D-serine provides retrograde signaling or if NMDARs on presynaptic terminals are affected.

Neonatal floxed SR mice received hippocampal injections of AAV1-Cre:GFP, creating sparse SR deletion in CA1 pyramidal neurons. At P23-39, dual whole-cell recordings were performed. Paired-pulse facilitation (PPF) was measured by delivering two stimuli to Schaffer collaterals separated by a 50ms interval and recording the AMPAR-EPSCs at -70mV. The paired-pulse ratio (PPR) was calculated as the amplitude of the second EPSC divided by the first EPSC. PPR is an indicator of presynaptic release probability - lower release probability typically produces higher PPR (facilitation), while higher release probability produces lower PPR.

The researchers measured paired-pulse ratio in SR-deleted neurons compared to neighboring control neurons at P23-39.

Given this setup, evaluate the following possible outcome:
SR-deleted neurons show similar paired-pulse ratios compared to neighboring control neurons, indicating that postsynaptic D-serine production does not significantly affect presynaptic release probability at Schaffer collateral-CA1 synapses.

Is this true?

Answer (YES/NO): YES